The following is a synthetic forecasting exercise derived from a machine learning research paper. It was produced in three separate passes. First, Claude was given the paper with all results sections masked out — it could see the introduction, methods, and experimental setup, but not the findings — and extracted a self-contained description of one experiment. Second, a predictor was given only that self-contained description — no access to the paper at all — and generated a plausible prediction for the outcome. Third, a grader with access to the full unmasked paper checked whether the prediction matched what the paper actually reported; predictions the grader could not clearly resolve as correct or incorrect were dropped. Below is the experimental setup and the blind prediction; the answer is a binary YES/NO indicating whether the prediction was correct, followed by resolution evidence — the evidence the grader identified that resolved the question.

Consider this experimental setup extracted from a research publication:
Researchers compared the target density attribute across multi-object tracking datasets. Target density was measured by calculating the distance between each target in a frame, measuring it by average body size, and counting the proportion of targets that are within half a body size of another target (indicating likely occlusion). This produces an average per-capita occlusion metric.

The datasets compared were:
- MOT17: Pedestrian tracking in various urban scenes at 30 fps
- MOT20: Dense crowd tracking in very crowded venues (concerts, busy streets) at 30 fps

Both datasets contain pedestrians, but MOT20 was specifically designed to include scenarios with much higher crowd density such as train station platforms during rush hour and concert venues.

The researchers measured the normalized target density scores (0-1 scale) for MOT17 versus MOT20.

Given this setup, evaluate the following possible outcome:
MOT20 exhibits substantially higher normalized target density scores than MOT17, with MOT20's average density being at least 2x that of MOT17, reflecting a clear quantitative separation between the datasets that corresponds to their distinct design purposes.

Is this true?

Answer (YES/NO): NO